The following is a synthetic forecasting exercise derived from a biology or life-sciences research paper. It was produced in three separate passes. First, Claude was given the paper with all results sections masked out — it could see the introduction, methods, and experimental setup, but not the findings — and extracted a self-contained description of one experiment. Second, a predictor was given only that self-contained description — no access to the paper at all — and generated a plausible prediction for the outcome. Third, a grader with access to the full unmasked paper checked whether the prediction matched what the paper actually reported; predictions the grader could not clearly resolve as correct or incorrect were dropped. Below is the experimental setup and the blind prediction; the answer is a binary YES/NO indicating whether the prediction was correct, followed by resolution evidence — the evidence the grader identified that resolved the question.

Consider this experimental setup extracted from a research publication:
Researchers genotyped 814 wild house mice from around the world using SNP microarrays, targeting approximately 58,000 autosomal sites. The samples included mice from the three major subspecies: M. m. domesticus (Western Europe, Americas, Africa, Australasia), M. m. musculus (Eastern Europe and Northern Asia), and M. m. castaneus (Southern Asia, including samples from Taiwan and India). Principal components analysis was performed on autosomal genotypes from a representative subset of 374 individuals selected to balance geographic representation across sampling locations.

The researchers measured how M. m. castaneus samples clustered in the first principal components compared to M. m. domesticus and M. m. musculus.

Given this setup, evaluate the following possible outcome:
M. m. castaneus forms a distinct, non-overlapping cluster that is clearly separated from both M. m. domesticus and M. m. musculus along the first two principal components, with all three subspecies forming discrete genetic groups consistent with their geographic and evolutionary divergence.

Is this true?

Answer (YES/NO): NO